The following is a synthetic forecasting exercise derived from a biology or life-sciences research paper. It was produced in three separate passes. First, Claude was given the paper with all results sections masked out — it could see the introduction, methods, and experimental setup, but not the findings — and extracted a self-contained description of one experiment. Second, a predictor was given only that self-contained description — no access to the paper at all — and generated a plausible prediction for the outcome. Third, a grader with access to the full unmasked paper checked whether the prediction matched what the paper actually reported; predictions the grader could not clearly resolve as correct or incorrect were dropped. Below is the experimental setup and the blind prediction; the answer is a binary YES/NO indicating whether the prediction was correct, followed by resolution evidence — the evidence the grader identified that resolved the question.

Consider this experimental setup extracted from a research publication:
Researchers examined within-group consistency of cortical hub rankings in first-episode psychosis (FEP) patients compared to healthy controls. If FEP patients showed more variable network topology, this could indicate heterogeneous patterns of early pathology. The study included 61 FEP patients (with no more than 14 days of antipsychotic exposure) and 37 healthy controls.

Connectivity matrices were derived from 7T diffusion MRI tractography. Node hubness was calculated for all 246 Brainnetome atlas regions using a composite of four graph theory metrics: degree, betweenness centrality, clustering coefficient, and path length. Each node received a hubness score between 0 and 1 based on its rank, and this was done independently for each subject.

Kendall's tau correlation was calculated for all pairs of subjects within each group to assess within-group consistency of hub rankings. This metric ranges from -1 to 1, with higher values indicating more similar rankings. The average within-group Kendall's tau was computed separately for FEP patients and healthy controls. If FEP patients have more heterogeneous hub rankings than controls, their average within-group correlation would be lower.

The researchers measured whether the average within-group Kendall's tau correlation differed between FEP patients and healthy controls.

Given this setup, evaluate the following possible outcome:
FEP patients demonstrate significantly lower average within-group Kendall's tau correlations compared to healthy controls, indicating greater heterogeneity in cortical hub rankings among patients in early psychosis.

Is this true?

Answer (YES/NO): NO